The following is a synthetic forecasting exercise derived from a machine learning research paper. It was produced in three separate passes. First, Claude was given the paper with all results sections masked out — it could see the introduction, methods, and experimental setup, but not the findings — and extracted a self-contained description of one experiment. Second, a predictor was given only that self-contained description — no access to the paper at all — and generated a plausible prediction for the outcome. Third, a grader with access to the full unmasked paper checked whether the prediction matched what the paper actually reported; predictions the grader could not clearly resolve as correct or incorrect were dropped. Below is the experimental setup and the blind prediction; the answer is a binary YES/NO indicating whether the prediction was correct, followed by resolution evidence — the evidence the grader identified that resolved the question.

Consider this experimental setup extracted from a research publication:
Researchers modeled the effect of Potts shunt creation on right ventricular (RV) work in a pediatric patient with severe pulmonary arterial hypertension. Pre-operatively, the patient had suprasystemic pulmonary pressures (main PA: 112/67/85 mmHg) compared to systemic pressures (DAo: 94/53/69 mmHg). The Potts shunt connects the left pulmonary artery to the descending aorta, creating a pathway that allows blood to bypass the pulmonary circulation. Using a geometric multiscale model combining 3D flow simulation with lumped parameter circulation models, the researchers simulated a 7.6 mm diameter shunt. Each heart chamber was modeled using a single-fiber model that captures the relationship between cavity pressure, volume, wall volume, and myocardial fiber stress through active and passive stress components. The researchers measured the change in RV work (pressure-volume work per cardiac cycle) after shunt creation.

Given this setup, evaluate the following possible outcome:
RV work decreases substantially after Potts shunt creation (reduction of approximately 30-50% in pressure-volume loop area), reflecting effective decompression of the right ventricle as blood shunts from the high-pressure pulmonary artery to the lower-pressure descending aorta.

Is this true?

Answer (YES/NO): NO